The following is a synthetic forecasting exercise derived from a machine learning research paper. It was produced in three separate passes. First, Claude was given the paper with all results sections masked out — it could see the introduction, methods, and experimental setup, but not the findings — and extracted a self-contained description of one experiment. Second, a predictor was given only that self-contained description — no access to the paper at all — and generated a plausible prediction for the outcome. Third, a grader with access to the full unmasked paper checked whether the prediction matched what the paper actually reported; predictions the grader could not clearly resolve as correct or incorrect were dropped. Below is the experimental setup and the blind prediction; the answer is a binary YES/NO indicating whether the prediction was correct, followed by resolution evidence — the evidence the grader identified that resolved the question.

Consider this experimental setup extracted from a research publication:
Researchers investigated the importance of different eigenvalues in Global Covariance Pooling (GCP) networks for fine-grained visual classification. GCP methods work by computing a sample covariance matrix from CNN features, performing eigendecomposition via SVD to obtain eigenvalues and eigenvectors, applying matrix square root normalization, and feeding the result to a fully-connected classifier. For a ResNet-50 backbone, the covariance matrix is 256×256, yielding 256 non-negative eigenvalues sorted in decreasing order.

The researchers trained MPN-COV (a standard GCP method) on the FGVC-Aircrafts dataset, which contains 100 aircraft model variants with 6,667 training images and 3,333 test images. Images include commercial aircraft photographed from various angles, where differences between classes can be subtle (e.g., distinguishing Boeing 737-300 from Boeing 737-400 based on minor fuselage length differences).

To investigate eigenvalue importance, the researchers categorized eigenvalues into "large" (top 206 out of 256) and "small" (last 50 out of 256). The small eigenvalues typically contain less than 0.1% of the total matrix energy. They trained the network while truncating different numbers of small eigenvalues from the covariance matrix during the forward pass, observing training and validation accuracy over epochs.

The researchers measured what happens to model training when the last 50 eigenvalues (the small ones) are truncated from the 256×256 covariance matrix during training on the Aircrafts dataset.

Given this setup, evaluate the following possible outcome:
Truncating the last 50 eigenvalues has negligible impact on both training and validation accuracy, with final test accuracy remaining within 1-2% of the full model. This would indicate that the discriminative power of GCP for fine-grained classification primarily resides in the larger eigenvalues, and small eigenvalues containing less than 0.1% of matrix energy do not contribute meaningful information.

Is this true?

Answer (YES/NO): NO